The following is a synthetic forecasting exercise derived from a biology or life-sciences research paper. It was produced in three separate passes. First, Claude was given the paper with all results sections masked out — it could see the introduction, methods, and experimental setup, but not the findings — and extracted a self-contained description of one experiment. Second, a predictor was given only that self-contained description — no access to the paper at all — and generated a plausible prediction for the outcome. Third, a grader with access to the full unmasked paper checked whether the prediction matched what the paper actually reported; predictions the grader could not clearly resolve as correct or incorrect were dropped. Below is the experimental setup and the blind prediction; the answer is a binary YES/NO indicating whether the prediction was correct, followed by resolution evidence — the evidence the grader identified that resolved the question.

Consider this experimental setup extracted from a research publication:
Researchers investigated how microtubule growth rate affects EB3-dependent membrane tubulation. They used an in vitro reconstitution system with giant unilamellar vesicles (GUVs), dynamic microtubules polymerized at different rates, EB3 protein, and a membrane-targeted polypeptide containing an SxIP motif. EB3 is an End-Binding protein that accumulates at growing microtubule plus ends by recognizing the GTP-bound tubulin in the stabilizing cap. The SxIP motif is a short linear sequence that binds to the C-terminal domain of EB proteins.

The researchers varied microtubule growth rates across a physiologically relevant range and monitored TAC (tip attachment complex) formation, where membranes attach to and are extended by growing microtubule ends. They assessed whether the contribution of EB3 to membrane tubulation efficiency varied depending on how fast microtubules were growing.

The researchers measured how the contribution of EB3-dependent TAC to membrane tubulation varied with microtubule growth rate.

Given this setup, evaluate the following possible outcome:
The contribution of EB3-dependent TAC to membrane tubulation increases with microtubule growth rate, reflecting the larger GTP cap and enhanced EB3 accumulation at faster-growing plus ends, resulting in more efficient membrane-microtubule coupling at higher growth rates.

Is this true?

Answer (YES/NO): NO